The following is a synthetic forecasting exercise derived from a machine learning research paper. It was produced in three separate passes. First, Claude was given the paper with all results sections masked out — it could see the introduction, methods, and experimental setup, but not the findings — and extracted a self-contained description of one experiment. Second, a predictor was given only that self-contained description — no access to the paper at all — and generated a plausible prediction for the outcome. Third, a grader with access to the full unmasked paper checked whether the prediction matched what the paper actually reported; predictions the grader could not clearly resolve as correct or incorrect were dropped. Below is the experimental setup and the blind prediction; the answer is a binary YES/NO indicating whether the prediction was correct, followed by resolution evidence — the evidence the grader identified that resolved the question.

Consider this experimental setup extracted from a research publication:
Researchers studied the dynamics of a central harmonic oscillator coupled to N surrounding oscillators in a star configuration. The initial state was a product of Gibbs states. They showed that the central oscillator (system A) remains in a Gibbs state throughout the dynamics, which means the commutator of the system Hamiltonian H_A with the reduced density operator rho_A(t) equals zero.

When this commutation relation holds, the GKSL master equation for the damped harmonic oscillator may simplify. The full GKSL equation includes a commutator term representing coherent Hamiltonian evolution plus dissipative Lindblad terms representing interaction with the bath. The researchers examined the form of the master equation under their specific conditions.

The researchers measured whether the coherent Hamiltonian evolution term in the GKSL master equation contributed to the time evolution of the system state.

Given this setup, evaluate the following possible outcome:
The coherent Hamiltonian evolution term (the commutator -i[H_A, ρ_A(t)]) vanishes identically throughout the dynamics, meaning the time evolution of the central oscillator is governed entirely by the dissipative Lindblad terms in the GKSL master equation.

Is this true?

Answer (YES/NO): YES